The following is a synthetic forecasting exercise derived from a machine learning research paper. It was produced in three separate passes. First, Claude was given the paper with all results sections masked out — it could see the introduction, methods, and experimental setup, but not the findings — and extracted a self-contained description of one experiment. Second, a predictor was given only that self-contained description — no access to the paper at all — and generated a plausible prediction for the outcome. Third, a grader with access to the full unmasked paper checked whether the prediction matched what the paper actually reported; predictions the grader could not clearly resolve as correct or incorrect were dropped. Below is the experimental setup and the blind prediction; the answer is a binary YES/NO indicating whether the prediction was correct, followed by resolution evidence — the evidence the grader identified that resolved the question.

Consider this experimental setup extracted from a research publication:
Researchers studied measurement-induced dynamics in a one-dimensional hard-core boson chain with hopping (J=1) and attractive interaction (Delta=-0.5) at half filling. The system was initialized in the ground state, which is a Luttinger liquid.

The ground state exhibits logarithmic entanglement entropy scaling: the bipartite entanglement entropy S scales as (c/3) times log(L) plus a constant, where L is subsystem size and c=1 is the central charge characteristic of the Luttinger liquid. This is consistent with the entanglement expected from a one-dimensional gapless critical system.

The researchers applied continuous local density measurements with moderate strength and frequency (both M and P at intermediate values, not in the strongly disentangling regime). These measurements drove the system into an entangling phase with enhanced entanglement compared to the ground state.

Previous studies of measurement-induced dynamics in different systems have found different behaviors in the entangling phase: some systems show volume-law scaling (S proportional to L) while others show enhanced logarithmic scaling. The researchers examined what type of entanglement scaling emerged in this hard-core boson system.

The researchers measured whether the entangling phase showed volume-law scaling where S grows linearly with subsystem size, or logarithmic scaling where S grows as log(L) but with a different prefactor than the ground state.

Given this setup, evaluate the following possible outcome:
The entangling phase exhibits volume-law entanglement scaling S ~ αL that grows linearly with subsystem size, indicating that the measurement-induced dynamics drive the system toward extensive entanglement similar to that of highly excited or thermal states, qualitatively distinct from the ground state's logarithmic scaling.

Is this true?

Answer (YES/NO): YES